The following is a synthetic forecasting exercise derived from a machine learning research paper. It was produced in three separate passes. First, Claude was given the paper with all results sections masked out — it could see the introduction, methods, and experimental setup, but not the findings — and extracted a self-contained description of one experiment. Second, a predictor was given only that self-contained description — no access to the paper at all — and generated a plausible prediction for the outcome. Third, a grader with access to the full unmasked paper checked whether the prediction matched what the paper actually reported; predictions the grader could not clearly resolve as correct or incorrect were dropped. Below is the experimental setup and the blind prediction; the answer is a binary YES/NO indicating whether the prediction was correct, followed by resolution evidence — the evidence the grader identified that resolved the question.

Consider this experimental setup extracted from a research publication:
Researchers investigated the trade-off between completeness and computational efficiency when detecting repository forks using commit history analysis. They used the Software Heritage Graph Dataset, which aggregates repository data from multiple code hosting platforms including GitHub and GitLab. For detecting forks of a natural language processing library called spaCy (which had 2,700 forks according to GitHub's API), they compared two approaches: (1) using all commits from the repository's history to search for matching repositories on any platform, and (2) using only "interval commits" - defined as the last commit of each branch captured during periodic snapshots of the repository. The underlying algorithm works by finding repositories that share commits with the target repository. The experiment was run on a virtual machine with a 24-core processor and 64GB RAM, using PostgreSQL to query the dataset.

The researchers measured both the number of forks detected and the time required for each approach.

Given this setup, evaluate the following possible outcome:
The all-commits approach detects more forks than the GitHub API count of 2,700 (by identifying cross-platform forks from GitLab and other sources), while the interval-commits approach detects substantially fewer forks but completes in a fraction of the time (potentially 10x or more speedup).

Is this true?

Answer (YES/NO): NO